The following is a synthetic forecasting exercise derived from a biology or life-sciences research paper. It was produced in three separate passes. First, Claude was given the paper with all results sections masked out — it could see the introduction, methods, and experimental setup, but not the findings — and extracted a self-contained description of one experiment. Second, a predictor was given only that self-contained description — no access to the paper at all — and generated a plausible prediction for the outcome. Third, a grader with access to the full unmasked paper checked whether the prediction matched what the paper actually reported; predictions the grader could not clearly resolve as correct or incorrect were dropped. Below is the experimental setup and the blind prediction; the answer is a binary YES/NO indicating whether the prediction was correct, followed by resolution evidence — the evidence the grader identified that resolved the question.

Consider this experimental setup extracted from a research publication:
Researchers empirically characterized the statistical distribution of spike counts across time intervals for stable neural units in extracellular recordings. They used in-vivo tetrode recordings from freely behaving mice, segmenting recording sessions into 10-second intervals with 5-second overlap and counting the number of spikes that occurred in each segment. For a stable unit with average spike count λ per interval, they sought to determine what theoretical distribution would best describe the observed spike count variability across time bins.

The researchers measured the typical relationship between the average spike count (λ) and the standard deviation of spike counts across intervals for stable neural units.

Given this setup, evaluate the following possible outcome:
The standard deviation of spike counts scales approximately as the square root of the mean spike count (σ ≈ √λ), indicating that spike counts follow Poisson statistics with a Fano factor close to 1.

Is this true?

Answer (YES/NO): NO